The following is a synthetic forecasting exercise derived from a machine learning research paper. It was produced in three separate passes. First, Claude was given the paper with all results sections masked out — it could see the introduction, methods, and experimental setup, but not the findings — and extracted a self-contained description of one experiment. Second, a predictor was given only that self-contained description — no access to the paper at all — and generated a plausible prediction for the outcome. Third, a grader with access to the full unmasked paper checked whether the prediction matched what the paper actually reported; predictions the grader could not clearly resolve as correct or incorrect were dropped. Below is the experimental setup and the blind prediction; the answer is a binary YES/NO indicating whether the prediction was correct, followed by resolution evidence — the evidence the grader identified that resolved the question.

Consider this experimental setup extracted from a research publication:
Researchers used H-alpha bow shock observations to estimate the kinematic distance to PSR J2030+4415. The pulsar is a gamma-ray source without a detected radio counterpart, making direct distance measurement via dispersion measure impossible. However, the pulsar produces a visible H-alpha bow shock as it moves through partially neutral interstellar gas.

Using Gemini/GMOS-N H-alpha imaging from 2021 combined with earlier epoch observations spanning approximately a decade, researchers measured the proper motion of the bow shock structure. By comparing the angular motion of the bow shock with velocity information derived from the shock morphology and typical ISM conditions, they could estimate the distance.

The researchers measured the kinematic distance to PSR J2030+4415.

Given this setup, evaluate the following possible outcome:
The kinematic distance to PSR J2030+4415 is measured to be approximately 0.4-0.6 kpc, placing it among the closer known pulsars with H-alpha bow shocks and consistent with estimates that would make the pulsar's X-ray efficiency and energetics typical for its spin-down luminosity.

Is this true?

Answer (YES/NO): YES